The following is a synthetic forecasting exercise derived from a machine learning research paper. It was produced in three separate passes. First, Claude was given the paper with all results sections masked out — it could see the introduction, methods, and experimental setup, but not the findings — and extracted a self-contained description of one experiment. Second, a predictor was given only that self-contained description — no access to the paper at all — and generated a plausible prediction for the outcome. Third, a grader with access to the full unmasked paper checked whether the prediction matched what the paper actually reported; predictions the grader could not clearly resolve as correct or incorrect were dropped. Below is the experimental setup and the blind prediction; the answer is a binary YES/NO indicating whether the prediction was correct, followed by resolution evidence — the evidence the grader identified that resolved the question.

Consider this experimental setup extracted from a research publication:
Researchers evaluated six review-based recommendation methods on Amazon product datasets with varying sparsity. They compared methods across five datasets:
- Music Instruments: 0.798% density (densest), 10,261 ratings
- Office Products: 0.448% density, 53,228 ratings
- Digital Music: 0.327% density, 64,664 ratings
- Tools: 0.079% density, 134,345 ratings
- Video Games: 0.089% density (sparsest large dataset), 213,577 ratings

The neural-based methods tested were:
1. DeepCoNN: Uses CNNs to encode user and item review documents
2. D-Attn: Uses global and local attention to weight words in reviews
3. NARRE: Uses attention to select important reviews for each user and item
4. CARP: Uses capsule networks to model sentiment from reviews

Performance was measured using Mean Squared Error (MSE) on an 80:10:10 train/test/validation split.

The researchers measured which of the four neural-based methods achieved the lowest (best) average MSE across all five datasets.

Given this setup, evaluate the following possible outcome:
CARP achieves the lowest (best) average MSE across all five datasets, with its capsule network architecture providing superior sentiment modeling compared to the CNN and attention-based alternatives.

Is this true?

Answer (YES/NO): YES